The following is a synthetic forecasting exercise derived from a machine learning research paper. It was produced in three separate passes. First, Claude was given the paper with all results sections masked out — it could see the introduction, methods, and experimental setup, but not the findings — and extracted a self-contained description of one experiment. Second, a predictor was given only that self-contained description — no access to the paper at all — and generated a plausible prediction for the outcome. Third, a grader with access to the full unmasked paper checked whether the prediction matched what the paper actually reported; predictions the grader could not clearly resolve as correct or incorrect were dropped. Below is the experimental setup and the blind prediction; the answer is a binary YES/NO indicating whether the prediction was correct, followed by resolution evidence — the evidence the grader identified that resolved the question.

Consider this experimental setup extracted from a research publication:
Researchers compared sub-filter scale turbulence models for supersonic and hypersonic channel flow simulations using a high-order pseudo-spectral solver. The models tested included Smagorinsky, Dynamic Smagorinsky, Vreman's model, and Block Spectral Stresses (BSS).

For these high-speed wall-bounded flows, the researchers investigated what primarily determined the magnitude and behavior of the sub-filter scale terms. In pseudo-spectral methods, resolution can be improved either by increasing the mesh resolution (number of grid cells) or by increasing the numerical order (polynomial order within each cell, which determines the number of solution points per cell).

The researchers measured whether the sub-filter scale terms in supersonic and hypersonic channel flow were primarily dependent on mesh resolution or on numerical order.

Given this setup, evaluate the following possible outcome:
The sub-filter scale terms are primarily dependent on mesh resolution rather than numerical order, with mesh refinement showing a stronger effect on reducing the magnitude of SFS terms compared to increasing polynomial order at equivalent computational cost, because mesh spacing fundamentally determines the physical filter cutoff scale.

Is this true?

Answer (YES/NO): NO